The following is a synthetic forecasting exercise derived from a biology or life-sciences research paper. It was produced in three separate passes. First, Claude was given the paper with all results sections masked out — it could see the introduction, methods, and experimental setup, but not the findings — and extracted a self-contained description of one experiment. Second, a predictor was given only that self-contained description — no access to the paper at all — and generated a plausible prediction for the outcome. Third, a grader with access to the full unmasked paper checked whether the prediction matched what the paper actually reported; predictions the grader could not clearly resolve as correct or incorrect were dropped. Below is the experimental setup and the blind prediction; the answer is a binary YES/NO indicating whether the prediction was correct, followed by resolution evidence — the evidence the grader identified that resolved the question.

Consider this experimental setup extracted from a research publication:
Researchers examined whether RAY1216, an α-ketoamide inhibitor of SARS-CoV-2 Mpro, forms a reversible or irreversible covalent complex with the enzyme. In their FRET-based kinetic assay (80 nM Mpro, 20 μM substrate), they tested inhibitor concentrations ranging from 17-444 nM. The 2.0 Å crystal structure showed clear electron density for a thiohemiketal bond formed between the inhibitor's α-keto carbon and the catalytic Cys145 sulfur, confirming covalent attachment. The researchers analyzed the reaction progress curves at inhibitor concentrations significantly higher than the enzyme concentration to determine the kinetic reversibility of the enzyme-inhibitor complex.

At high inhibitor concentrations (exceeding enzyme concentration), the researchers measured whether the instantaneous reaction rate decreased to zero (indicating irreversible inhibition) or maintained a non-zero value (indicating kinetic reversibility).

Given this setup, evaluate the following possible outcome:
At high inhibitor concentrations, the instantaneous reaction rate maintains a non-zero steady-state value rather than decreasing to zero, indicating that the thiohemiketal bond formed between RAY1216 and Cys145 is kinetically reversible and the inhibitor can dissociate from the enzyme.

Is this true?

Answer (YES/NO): YES